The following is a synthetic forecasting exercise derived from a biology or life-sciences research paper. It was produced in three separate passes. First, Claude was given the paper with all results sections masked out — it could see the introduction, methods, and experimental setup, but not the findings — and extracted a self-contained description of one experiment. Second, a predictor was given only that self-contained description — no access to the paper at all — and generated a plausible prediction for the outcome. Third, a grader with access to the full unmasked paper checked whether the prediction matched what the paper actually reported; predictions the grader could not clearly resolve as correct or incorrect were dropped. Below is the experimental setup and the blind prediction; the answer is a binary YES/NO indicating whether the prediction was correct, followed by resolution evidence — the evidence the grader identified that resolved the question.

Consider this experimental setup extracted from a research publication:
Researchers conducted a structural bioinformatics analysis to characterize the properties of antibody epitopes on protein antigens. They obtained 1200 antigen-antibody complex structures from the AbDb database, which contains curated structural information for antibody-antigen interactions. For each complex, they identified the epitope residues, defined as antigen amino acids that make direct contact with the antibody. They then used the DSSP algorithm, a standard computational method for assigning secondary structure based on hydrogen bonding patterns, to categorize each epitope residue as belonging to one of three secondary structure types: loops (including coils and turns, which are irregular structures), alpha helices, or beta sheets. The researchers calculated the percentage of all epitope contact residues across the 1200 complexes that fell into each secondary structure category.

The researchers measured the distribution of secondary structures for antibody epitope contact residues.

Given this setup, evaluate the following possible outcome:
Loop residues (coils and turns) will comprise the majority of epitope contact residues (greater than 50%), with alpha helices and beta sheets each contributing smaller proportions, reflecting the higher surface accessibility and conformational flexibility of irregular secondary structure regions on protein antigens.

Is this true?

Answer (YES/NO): YES